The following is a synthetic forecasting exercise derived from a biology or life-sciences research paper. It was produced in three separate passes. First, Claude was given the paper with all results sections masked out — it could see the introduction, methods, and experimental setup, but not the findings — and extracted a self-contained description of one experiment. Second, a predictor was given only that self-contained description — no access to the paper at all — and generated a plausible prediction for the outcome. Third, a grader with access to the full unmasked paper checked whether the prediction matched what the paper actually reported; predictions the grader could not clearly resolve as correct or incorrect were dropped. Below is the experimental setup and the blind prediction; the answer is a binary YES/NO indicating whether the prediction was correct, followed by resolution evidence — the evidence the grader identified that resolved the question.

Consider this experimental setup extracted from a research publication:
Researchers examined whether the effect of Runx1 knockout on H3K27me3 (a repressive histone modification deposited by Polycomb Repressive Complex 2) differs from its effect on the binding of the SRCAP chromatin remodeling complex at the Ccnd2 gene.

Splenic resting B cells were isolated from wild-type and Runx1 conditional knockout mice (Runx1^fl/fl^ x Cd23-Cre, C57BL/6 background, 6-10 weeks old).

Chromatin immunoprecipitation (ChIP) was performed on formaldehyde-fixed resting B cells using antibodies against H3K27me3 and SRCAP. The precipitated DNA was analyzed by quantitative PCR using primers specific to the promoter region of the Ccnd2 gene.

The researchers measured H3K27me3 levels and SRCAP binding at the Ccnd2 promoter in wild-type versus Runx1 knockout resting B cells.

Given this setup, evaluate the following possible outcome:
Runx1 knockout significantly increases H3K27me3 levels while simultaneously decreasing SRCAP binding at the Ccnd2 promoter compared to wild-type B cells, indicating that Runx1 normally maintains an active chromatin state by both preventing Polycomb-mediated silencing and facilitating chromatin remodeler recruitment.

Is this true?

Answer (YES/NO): NO